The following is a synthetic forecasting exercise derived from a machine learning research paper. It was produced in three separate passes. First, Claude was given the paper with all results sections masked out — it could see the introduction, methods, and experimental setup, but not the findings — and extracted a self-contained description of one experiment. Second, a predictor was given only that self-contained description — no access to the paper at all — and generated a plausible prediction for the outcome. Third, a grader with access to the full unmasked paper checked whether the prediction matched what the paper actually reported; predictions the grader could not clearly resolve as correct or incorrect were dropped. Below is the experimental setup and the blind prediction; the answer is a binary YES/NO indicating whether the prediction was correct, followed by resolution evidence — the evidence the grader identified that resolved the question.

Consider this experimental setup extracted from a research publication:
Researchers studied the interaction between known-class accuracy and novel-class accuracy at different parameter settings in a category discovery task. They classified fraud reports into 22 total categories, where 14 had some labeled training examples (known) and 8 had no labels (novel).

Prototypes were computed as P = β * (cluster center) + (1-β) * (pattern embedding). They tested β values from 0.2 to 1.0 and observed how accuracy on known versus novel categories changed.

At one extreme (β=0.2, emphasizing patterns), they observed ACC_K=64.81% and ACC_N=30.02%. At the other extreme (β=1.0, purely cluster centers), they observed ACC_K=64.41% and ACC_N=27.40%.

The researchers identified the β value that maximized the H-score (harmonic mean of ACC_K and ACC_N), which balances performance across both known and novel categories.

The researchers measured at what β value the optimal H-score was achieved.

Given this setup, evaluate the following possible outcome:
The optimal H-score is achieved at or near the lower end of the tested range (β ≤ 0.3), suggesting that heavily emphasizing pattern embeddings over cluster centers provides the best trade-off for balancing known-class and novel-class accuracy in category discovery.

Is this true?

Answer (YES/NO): NO